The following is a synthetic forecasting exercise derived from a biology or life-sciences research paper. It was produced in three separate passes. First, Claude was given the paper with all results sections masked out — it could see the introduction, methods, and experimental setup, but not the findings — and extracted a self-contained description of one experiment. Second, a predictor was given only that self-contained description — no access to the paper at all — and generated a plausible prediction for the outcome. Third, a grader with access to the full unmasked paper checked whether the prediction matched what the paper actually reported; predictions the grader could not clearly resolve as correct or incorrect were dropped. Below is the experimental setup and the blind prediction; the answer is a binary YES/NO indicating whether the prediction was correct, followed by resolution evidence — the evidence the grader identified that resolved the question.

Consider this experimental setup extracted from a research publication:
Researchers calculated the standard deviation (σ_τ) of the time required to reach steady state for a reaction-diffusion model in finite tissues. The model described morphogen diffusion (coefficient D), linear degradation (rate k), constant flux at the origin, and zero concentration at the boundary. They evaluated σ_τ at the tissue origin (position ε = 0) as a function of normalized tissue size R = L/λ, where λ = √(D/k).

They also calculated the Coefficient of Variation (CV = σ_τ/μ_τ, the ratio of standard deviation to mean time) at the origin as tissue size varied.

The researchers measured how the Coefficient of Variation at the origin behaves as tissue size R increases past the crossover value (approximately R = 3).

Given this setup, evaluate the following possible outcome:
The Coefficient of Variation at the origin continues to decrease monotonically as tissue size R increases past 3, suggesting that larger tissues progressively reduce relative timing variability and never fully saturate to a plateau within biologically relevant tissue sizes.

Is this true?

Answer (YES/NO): NO